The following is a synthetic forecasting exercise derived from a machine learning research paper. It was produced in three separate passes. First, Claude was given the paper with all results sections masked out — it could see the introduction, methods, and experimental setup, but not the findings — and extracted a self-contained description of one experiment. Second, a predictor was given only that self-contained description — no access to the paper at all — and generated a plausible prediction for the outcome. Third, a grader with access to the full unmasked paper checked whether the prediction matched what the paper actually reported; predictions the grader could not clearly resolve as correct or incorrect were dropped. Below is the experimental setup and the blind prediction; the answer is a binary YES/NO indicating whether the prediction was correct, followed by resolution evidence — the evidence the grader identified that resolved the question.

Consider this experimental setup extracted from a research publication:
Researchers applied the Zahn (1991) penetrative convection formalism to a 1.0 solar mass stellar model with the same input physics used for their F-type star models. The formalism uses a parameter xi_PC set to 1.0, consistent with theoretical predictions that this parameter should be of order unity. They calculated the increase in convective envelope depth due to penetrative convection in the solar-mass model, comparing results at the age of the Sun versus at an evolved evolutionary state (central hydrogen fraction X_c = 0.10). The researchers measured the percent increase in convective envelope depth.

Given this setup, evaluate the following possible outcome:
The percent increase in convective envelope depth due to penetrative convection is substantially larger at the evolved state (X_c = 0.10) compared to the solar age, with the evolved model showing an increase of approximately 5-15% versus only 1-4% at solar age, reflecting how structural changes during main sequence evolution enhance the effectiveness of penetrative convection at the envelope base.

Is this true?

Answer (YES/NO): NO